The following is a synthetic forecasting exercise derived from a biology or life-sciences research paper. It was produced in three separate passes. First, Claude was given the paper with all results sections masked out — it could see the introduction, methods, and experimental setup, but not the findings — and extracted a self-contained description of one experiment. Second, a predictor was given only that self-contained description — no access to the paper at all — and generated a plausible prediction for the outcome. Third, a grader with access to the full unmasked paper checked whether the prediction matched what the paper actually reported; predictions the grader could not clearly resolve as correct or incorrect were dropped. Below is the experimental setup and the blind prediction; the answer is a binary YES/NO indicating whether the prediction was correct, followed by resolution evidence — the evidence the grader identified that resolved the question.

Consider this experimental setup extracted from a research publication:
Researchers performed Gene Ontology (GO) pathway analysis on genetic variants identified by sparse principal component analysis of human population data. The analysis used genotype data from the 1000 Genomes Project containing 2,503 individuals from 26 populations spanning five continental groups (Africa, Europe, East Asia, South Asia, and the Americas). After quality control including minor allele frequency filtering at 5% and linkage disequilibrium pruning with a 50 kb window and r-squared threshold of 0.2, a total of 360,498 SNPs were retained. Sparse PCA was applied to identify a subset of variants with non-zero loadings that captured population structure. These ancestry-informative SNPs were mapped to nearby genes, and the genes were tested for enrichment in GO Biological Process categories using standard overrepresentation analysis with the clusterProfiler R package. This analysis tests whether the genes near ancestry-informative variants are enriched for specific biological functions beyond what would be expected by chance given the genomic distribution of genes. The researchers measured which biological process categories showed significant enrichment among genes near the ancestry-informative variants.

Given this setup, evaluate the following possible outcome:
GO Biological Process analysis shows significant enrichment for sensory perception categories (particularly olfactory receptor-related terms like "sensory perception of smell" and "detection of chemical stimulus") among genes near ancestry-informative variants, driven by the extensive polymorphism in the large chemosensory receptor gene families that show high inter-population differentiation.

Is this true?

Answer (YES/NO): NO